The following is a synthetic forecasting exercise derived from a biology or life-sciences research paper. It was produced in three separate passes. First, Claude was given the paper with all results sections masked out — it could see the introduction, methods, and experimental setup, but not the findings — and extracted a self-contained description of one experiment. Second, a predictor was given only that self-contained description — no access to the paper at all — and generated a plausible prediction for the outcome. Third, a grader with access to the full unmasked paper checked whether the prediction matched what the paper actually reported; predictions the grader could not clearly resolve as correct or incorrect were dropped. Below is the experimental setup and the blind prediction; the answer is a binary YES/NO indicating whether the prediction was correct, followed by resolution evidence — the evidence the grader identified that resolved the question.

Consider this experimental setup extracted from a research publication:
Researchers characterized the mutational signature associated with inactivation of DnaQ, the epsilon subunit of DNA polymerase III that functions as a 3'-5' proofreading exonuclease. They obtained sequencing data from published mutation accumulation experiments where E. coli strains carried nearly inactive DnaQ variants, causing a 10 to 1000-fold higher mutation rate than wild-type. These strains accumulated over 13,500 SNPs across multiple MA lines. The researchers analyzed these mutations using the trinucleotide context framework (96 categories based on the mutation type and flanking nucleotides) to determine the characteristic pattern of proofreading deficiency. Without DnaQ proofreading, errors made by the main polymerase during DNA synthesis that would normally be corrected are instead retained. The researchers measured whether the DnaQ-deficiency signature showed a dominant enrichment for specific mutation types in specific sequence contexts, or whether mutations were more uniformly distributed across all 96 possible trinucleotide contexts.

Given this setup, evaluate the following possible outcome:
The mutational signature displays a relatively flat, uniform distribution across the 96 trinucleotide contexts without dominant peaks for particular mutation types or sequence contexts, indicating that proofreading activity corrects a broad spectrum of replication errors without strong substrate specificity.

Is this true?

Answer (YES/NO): NO